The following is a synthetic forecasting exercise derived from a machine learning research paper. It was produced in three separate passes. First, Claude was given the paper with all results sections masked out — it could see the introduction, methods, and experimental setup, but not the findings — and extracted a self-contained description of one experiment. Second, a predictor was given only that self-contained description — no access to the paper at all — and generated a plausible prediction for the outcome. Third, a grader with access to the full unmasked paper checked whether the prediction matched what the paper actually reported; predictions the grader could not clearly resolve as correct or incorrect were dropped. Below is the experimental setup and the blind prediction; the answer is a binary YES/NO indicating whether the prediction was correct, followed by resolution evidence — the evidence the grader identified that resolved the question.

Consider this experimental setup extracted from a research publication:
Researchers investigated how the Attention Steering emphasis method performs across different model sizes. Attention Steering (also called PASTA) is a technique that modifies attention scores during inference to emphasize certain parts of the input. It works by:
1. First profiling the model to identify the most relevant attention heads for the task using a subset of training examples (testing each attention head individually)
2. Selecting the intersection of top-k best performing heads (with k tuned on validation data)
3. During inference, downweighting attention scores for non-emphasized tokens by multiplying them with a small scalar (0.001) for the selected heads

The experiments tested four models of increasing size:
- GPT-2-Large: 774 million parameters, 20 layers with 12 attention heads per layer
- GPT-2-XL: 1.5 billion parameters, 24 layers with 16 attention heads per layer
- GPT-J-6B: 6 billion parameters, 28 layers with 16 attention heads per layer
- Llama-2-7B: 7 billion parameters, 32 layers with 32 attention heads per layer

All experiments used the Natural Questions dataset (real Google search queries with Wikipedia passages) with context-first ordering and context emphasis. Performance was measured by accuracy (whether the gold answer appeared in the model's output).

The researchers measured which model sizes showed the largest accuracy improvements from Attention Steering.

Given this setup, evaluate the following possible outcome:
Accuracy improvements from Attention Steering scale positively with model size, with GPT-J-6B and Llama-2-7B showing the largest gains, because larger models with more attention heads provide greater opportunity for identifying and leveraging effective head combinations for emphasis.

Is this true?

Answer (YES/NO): NO